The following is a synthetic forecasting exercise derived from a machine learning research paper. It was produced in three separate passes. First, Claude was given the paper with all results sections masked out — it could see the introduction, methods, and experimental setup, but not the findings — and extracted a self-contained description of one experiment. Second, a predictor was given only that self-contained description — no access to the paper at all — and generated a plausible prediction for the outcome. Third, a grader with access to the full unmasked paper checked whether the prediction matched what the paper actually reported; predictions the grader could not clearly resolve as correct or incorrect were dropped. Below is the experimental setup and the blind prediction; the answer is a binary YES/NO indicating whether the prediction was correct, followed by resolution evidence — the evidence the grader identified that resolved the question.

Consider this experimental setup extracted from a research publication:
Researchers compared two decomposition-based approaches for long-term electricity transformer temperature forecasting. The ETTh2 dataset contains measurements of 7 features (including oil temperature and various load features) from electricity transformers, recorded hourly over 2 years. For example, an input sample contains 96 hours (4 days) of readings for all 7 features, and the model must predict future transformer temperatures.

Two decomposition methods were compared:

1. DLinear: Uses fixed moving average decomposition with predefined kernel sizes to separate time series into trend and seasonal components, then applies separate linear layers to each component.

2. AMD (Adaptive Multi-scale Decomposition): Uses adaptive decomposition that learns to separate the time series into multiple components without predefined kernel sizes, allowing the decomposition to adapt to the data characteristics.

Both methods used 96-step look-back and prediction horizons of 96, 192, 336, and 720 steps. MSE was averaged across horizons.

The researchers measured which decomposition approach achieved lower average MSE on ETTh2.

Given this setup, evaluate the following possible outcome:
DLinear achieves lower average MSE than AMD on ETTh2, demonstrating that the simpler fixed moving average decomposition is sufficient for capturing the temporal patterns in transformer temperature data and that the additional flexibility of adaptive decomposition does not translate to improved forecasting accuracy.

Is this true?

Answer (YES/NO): YES